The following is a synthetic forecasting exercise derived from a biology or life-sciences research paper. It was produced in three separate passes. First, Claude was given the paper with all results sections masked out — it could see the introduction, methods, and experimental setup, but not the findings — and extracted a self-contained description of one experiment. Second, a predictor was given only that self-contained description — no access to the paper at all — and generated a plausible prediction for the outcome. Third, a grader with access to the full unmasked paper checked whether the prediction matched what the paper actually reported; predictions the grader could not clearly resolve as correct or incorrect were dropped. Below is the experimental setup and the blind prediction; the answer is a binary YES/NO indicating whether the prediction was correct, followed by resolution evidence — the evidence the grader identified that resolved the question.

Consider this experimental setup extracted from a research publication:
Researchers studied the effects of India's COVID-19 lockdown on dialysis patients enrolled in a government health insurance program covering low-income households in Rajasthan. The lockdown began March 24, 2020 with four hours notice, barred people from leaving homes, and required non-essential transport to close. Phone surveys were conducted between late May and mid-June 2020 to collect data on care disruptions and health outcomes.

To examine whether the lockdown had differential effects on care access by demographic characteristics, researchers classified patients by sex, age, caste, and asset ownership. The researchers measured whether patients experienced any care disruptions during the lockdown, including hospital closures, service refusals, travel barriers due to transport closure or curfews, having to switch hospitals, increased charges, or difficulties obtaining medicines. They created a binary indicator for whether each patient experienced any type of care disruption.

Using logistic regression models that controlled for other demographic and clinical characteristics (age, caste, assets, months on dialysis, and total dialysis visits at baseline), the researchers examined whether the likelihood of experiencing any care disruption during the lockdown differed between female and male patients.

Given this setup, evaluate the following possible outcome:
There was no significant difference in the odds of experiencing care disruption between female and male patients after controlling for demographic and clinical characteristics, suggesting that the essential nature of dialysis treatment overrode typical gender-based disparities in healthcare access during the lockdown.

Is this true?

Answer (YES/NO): YES